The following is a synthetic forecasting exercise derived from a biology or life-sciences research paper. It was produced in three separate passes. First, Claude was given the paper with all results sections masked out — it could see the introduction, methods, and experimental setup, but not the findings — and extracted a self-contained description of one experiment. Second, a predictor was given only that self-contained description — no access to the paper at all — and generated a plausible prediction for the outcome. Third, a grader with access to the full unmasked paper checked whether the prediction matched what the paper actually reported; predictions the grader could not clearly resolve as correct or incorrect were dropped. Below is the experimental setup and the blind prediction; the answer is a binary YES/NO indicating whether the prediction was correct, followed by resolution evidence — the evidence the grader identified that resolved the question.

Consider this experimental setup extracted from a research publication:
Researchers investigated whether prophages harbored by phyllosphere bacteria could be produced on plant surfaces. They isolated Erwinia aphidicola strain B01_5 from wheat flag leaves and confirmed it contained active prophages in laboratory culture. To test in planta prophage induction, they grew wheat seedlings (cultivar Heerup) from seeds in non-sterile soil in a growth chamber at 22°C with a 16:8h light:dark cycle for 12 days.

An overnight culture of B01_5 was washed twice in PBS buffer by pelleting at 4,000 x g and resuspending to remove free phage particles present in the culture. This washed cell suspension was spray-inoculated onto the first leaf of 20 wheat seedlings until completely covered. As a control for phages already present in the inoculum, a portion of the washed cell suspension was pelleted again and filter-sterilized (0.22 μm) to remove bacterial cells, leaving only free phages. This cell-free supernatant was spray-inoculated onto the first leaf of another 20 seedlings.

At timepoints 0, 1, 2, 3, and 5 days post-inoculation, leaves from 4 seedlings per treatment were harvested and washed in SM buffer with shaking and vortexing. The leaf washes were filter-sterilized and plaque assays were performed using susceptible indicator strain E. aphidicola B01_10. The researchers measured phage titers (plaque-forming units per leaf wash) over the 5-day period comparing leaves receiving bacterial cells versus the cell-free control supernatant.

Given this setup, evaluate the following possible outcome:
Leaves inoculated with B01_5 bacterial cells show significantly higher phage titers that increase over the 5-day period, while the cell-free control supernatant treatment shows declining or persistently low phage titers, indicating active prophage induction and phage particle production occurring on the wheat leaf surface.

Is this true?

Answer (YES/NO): NO